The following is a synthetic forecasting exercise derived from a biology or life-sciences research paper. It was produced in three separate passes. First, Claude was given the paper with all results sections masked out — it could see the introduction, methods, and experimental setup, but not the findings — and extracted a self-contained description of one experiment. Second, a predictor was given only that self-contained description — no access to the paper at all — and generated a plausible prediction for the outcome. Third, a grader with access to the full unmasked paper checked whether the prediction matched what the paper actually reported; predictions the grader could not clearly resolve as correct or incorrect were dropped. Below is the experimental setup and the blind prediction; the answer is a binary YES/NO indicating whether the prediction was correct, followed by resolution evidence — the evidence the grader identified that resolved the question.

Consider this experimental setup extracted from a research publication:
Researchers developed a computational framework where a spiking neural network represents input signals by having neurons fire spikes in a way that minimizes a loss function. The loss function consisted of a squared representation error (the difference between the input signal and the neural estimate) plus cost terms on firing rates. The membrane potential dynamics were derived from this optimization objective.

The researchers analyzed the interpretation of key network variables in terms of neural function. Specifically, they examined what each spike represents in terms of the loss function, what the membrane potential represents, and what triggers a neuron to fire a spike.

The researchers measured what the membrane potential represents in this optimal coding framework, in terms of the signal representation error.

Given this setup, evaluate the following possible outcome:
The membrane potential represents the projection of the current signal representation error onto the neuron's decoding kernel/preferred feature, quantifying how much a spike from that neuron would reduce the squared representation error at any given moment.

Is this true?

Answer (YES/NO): YES